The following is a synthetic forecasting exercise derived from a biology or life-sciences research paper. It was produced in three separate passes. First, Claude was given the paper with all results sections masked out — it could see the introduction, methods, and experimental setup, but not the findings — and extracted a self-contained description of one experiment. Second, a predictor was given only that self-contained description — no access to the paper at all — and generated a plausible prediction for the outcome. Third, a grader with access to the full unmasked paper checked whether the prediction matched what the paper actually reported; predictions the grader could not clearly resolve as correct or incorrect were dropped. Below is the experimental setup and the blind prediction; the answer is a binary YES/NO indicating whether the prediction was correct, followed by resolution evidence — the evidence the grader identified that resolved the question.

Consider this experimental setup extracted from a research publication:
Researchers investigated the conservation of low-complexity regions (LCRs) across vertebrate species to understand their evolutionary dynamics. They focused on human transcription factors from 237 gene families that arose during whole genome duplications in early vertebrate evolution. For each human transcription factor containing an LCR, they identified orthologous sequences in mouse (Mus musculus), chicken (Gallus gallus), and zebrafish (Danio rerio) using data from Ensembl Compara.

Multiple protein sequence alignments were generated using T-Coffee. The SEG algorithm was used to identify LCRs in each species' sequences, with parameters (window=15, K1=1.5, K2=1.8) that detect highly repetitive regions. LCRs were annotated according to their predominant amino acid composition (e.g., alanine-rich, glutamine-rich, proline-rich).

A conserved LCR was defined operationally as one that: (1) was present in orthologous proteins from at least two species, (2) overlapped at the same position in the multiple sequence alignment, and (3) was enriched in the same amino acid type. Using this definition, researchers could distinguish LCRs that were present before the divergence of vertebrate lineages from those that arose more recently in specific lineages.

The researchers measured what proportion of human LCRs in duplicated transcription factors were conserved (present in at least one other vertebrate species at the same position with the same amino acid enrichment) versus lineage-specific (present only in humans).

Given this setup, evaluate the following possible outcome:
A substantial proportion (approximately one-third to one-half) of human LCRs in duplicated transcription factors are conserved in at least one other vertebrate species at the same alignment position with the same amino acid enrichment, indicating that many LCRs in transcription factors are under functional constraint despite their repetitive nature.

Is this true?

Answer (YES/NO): NO